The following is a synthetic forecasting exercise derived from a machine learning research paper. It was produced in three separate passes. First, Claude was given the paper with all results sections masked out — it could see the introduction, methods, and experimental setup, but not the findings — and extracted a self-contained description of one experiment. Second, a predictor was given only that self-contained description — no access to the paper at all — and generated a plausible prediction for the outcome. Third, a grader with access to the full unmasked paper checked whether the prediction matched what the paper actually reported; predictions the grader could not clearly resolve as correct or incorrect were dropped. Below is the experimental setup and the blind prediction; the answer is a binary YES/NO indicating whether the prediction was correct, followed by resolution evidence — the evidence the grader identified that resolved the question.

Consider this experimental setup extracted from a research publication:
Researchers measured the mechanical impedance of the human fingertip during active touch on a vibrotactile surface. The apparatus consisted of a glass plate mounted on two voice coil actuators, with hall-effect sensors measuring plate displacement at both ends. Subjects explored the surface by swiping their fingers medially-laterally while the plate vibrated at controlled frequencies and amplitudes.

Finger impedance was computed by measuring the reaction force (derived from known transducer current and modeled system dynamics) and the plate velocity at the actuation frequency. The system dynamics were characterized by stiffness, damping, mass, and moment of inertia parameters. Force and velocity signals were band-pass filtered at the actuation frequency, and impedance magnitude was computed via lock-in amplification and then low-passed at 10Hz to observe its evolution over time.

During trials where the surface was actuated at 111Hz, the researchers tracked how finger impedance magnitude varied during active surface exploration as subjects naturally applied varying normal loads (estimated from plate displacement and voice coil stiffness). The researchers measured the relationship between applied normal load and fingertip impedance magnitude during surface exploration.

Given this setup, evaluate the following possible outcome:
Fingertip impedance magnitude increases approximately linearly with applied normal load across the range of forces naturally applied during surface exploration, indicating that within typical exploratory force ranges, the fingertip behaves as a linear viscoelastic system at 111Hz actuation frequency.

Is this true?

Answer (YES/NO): NO